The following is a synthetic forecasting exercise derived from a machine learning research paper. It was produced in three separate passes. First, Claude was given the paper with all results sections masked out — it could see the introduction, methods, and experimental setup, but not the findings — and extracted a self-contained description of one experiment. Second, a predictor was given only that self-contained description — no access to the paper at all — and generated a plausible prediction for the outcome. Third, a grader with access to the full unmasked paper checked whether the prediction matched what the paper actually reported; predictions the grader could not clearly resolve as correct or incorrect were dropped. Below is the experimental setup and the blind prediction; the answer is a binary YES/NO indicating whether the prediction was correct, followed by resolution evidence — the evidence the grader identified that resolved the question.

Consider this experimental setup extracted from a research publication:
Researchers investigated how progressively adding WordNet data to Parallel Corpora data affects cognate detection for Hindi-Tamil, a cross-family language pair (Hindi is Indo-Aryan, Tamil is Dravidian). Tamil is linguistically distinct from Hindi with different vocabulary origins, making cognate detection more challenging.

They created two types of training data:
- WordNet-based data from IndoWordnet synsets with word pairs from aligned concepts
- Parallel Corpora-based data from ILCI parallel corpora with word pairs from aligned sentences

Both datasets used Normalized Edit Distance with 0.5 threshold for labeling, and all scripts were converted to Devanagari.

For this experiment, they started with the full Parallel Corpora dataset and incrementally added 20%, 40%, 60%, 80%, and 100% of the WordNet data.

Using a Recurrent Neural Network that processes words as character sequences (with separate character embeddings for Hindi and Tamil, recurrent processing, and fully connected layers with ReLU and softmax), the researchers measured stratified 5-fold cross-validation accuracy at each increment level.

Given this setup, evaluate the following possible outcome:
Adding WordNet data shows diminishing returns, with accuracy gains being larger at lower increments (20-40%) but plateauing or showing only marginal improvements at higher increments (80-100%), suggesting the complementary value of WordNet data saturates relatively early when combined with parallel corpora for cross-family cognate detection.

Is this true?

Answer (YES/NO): NO